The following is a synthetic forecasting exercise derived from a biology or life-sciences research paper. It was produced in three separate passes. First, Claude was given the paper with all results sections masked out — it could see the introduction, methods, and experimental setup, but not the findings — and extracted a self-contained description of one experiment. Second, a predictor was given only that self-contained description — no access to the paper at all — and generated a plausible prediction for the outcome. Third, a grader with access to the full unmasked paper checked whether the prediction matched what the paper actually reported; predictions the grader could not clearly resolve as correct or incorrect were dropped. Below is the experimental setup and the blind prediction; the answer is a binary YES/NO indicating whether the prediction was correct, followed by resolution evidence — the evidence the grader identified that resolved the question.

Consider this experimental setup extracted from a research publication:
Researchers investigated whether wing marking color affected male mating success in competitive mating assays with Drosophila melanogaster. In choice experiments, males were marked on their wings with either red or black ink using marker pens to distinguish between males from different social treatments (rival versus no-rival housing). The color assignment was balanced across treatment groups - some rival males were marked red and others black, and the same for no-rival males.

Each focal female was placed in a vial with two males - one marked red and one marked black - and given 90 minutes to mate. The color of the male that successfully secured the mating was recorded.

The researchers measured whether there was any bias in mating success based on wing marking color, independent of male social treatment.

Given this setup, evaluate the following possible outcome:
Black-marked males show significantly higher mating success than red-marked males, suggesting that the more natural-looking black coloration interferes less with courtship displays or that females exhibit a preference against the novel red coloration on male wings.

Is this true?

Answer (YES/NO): NO